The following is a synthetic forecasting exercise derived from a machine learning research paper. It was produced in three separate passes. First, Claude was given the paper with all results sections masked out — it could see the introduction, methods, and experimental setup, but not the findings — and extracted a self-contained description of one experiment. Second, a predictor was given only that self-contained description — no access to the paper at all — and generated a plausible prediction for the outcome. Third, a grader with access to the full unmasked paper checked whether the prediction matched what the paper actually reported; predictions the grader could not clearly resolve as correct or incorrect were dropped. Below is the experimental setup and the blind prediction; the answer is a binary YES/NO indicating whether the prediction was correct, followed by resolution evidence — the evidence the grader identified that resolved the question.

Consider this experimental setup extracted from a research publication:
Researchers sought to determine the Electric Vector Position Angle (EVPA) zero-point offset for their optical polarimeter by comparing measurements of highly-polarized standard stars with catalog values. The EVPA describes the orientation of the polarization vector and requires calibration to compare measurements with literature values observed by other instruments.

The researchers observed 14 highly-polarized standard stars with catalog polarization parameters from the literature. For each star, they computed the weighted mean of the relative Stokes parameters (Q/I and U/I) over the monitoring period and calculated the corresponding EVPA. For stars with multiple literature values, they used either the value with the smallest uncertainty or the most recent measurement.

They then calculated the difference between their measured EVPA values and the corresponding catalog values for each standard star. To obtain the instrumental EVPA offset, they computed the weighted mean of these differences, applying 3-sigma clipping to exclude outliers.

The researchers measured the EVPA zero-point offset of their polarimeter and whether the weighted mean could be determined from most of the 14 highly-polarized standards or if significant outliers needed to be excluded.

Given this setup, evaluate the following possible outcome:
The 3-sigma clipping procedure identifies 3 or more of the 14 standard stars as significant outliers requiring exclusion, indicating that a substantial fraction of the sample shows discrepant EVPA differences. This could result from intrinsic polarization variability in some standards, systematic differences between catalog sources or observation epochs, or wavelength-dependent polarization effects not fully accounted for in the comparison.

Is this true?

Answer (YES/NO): NO